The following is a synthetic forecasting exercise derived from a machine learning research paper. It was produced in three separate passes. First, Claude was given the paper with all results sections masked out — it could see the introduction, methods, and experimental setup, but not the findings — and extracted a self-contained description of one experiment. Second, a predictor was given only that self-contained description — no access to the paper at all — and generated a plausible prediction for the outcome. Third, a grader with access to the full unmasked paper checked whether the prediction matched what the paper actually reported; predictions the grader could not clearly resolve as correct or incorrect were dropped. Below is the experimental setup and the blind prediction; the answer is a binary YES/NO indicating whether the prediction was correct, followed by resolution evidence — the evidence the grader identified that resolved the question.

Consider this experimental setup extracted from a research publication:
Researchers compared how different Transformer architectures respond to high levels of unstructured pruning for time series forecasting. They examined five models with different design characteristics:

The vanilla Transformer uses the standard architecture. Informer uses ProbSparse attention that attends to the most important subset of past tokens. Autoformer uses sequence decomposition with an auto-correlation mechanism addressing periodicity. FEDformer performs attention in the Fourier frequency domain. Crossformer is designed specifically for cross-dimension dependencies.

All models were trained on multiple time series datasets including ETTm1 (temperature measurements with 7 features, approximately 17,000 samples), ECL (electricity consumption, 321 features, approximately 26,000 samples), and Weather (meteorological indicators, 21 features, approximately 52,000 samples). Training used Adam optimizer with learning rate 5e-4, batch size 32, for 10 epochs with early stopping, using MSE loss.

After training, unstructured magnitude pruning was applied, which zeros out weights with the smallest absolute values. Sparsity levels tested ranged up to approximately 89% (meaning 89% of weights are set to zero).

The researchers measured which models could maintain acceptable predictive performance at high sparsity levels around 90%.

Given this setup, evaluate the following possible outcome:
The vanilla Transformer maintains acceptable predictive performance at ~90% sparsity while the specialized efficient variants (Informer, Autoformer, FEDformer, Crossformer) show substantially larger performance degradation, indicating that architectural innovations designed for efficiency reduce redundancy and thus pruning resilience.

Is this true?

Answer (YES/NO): NO